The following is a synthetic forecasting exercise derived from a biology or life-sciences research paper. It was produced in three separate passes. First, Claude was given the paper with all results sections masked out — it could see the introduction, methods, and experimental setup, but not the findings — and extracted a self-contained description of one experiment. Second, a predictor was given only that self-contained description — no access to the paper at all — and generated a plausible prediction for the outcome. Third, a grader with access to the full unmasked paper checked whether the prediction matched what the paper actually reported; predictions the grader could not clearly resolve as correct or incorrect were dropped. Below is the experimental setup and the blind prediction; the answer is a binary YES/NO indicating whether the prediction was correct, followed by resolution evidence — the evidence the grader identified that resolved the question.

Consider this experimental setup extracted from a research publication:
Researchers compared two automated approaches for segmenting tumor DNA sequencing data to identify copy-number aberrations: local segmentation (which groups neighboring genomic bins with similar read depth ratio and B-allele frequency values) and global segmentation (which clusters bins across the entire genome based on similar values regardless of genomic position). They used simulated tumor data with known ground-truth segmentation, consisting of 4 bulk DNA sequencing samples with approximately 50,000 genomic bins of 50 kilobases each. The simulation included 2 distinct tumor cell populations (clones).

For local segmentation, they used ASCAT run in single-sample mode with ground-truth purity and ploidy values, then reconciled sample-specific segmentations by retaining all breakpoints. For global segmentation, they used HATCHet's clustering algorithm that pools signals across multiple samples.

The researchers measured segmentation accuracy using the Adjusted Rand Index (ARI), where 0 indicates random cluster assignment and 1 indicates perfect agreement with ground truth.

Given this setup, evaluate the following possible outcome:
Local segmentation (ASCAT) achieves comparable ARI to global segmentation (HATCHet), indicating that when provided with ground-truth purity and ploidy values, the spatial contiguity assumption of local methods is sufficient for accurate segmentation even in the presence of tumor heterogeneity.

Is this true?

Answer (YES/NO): NO